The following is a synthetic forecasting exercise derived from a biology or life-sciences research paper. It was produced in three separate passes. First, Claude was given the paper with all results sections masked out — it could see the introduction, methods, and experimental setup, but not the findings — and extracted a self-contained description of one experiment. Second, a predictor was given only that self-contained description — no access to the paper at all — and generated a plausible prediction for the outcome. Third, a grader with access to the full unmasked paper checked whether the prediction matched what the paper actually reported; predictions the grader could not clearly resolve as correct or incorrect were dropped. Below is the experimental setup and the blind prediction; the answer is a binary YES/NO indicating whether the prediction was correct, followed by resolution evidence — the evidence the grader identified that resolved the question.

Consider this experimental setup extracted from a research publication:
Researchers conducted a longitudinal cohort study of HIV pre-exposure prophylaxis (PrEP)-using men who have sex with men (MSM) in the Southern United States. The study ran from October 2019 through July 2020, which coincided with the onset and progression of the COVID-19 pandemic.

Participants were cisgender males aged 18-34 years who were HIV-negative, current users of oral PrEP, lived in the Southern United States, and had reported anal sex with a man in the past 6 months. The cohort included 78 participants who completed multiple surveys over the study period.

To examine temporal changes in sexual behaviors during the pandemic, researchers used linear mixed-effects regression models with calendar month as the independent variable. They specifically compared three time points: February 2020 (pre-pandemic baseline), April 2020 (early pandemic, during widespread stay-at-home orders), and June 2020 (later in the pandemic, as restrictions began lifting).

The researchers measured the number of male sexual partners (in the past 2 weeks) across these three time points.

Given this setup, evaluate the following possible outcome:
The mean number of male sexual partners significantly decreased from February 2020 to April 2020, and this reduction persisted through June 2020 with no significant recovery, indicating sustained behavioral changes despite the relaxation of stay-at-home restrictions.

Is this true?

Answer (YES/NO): NO